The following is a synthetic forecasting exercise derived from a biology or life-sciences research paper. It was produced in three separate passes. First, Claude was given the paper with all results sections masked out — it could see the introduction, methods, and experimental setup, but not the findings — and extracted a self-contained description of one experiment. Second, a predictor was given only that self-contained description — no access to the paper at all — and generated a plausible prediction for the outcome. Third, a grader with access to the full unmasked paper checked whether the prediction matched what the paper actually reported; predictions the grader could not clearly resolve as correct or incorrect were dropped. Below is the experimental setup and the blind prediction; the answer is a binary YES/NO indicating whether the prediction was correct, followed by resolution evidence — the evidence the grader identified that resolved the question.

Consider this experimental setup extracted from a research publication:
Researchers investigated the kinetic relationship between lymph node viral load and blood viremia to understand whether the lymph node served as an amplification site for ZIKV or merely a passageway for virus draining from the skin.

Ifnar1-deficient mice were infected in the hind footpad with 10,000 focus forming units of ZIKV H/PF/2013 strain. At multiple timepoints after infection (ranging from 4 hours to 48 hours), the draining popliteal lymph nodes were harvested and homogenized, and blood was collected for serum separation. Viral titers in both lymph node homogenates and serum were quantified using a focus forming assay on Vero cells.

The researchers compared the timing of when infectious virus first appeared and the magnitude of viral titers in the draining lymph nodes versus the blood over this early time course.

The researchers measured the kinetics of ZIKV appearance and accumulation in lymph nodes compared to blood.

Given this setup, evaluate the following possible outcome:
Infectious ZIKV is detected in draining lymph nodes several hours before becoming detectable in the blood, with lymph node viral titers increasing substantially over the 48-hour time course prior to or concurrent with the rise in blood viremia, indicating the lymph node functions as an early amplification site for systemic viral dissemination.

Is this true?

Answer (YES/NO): YES